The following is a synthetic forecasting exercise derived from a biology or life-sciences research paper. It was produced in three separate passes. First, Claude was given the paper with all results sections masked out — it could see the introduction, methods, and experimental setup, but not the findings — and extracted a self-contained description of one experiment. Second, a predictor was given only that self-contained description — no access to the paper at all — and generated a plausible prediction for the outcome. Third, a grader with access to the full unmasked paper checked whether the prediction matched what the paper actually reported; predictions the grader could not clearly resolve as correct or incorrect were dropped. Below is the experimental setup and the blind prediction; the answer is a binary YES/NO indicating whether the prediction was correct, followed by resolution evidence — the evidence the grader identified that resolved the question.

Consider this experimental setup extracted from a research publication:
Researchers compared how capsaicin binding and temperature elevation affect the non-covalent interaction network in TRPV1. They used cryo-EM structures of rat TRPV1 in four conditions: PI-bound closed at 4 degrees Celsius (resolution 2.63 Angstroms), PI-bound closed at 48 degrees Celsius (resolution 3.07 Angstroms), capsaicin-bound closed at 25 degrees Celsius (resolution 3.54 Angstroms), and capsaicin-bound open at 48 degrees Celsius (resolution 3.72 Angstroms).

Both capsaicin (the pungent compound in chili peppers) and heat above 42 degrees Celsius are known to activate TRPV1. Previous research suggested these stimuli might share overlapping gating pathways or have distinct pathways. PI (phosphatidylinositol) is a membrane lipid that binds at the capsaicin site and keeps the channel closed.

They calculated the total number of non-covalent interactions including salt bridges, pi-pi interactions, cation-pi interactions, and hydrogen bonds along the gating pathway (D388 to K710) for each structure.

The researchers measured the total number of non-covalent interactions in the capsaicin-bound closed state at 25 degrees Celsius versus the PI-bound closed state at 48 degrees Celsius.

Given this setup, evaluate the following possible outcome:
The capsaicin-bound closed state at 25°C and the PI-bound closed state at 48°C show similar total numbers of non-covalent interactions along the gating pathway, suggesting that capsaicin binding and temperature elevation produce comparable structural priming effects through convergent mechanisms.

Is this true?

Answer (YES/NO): NO